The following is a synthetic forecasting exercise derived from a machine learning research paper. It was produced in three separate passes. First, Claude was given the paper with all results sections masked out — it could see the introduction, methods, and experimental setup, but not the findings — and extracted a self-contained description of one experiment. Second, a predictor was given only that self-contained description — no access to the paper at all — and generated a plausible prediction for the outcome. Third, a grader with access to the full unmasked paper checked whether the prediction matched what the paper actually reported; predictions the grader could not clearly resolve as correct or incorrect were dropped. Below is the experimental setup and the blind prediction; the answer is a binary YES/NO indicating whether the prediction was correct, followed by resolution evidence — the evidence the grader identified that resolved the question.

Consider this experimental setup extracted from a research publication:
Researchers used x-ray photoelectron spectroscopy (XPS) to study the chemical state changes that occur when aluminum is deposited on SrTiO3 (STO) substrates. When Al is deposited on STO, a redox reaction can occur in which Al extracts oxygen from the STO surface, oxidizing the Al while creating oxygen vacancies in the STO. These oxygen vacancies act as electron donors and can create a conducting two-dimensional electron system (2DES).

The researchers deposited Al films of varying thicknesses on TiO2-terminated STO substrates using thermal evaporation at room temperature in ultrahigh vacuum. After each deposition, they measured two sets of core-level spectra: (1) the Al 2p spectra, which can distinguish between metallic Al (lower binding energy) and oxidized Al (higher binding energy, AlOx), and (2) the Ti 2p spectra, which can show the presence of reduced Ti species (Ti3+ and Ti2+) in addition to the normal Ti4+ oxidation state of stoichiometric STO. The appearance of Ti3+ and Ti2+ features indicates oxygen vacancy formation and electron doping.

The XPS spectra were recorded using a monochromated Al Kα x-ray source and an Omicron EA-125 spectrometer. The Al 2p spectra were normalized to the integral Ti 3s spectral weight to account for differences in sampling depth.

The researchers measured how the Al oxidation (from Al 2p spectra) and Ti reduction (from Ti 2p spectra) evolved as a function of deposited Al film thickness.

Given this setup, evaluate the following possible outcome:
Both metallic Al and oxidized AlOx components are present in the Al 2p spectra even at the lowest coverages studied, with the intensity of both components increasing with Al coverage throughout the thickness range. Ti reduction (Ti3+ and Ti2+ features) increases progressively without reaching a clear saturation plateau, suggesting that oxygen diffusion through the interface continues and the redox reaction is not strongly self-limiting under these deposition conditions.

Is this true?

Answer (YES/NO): NO